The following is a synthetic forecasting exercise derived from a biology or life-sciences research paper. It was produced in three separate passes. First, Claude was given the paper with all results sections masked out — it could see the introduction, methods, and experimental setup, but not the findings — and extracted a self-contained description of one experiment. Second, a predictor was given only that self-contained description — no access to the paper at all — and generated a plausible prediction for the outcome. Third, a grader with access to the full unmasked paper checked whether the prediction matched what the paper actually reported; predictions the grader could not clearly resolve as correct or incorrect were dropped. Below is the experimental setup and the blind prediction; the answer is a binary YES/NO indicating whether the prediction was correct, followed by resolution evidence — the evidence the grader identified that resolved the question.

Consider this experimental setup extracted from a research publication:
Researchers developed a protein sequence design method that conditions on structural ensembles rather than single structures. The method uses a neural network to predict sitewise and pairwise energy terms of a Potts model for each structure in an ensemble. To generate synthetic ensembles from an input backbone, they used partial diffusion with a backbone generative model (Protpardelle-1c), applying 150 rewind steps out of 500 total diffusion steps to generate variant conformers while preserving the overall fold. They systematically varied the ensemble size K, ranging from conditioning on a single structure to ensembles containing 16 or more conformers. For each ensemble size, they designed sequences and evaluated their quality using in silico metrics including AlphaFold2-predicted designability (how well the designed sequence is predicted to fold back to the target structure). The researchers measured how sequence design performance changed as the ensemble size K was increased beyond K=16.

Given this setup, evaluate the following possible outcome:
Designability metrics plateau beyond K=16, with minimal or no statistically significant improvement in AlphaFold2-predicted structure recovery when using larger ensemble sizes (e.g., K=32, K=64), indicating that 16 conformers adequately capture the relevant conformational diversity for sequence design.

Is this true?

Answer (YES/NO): NO